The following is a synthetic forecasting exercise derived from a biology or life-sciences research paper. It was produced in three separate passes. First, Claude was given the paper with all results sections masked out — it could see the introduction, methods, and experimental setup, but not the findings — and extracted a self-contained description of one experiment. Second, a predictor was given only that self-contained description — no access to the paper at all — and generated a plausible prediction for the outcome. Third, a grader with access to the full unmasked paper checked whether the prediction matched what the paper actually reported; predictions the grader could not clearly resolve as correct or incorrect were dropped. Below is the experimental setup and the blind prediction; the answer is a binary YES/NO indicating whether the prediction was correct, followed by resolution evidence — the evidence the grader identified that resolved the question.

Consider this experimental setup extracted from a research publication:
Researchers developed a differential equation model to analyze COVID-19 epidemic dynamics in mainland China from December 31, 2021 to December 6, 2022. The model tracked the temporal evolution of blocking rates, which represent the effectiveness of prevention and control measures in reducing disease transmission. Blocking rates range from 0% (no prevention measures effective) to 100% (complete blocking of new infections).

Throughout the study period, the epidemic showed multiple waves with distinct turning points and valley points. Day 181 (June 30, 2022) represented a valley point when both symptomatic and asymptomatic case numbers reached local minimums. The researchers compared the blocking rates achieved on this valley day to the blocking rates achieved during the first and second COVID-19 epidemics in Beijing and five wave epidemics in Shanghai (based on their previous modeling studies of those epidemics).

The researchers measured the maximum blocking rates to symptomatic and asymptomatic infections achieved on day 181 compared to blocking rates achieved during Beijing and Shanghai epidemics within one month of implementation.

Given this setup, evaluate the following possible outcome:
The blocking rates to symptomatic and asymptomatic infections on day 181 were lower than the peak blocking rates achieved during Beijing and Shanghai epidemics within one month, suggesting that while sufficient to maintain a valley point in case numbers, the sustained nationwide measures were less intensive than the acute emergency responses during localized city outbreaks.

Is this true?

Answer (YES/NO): YES